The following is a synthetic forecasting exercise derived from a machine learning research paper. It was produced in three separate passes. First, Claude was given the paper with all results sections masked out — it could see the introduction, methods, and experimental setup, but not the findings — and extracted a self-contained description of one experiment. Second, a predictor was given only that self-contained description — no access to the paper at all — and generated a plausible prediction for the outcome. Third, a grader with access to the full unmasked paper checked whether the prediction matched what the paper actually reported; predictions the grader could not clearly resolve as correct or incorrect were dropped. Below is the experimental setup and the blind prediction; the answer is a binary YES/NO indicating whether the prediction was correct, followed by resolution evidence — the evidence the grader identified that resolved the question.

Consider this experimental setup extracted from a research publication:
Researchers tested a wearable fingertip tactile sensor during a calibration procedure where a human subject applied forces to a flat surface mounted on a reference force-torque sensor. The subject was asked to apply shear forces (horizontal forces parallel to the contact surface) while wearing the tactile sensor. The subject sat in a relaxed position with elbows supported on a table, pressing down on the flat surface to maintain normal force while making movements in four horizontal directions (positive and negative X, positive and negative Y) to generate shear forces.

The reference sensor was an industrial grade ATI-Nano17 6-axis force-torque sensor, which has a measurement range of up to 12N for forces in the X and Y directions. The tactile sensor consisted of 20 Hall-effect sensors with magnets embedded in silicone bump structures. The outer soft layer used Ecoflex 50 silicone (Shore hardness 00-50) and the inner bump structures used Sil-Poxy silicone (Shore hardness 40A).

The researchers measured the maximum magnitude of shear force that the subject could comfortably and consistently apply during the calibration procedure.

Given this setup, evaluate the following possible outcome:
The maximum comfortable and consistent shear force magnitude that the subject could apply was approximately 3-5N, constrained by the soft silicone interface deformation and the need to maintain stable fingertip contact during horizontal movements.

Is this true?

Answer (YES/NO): NO